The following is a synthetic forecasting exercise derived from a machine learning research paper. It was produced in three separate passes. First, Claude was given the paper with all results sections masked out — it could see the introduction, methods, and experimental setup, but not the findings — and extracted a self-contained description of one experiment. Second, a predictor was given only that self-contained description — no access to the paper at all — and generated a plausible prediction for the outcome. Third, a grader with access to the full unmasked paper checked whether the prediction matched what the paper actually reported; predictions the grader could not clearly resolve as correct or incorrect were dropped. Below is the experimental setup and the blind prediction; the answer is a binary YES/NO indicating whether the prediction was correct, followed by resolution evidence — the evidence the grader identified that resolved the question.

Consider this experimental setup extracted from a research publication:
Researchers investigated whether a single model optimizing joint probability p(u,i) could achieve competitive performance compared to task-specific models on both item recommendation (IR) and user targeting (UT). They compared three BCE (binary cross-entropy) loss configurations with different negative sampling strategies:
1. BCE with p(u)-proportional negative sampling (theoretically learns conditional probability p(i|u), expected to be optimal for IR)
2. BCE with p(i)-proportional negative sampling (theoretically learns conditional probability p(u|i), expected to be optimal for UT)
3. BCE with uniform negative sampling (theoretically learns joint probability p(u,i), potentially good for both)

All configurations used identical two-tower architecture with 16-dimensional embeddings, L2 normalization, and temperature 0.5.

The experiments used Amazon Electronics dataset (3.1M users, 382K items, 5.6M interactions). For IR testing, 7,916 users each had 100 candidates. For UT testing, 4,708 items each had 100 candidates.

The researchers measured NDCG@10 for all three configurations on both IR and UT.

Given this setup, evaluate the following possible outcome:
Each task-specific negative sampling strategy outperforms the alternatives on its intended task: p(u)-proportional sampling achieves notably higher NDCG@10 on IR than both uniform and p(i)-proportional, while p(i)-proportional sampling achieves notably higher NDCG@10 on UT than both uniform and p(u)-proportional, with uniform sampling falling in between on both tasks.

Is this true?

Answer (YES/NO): NO